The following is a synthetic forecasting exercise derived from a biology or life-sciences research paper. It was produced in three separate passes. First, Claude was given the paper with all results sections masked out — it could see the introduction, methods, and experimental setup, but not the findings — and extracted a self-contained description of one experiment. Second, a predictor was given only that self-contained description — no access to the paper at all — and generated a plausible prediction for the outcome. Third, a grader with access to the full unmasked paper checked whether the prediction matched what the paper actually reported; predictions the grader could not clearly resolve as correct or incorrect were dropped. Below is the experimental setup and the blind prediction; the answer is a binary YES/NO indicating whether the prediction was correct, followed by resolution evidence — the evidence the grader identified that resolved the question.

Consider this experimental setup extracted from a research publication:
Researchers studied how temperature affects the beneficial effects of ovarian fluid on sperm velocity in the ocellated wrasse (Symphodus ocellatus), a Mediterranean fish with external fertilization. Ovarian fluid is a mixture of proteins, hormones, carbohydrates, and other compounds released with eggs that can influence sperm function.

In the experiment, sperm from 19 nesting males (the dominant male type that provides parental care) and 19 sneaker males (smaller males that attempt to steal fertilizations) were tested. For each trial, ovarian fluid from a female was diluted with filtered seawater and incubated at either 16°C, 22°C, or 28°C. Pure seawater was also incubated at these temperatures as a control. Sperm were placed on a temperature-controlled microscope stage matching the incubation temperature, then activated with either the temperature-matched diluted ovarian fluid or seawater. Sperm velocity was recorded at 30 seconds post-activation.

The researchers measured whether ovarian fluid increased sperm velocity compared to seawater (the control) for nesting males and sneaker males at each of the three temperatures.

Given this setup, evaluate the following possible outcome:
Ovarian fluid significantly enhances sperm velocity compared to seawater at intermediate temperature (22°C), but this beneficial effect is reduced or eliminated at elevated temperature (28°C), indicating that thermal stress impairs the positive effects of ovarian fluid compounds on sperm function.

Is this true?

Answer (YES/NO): NO